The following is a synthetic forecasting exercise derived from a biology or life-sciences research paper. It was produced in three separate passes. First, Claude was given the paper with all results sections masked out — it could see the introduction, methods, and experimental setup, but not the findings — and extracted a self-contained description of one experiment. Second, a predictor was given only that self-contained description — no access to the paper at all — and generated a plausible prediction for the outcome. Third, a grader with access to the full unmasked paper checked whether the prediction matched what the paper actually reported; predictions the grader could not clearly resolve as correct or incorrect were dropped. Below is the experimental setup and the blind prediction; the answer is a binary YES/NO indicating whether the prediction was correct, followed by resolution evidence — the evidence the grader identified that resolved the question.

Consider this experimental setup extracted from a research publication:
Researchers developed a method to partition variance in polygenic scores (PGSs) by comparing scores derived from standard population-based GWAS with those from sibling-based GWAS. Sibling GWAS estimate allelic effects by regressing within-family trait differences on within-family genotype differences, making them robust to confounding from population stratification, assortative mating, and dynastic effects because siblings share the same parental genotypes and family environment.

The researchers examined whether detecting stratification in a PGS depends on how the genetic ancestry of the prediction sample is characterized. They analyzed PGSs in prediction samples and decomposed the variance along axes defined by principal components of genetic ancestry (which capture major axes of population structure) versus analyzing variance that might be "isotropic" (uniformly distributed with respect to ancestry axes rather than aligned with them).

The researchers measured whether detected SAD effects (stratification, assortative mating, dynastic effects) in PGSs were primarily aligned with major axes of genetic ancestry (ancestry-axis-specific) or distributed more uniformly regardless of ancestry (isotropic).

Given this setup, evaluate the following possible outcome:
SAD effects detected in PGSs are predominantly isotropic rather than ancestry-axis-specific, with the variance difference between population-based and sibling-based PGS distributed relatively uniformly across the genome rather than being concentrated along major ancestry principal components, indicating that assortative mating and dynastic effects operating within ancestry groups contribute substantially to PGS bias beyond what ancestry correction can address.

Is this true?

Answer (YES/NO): NO